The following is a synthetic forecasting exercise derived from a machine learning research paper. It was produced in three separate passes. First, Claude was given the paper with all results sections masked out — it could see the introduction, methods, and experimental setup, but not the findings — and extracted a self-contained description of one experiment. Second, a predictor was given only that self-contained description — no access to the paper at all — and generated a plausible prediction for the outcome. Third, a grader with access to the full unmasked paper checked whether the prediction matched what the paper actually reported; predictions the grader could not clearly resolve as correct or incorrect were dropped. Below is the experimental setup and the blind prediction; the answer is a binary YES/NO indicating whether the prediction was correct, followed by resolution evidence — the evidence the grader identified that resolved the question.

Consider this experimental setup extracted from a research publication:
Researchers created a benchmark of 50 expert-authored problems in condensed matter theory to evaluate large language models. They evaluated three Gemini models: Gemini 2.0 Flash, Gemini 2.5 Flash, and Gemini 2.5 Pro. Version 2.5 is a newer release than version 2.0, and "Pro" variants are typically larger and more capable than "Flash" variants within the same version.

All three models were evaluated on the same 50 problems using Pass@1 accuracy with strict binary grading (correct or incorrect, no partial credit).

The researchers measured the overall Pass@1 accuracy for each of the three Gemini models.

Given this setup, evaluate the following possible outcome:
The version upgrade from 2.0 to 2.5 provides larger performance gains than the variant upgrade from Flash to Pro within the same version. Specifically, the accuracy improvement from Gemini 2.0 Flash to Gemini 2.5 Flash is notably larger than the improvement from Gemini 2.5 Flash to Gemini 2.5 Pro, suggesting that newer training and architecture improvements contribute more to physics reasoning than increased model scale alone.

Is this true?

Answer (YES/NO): NO